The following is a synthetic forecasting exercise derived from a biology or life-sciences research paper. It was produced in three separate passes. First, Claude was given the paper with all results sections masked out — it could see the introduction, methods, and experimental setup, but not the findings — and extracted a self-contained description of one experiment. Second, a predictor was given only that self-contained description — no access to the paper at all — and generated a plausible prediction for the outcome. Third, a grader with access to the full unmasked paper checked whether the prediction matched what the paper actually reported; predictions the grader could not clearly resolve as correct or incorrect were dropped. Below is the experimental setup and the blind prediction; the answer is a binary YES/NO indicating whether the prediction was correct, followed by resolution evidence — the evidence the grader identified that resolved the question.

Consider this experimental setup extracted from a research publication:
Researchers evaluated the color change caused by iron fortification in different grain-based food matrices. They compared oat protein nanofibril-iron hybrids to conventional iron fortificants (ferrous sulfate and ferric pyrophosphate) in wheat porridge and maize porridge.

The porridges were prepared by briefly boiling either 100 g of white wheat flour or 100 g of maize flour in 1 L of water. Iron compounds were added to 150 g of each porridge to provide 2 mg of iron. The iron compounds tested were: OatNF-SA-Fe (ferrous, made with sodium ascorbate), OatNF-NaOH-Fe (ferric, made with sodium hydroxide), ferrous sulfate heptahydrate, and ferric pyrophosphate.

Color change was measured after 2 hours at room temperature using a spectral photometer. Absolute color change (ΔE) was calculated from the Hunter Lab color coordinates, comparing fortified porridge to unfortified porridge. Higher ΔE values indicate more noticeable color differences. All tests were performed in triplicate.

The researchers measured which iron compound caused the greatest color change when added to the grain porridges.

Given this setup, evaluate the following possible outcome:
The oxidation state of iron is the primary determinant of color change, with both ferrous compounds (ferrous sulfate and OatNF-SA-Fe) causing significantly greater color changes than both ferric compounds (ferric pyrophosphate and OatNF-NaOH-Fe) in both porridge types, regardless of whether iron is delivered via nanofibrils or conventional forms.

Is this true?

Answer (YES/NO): NO